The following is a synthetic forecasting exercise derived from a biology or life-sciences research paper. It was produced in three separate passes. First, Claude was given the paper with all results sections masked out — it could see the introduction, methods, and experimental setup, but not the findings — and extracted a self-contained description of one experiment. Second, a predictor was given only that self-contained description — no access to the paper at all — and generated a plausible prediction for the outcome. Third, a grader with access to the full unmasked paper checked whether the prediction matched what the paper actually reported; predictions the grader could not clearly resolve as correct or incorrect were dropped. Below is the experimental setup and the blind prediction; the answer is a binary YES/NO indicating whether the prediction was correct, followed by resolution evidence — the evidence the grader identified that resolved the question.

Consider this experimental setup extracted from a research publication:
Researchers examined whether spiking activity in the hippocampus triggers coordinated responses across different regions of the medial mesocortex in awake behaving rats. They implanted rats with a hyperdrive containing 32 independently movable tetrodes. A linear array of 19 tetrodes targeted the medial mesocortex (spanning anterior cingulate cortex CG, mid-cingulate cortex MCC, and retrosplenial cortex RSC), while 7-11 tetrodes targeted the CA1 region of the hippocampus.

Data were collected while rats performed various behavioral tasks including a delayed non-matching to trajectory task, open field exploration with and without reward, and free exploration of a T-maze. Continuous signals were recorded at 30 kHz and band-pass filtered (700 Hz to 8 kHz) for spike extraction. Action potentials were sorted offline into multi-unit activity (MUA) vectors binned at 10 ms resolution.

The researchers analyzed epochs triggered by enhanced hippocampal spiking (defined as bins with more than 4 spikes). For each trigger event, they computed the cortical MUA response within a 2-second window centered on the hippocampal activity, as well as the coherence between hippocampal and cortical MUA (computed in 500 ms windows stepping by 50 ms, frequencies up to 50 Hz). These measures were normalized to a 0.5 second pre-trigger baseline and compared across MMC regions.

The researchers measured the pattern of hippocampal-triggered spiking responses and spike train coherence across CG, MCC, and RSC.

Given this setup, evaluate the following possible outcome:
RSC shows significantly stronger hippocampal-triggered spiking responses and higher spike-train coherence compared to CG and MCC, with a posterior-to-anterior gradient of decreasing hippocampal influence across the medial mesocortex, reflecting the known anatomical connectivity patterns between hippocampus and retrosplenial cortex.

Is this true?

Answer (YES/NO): NO